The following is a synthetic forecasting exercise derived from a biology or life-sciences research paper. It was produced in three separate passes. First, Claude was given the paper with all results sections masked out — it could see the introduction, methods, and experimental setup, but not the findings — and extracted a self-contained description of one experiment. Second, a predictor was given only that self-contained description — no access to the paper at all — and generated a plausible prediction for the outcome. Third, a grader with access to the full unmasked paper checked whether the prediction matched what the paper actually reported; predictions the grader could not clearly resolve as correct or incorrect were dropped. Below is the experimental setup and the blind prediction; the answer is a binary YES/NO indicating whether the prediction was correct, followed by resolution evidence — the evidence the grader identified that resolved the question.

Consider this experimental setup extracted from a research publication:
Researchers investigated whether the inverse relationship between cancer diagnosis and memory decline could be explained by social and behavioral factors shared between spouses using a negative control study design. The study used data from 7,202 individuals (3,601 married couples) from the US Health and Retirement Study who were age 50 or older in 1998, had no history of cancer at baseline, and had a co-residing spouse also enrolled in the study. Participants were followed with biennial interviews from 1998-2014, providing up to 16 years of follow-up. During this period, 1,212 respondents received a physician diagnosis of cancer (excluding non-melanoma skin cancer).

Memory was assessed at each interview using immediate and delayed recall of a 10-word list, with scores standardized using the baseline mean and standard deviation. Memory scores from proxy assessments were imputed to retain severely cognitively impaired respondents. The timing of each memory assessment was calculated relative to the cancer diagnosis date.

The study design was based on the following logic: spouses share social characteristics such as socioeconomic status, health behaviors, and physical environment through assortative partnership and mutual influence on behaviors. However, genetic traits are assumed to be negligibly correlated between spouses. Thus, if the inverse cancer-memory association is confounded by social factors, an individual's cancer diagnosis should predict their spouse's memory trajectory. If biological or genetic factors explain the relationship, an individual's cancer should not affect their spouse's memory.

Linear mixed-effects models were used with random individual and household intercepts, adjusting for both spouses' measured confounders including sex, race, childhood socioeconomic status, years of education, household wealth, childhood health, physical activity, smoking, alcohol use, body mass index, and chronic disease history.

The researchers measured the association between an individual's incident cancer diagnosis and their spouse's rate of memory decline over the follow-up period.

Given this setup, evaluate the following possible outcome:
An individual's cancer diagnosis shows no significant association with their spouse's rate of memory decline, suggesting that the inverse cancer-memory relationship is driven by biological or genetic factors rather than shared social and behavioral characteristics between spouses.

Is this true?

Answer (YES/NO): YES